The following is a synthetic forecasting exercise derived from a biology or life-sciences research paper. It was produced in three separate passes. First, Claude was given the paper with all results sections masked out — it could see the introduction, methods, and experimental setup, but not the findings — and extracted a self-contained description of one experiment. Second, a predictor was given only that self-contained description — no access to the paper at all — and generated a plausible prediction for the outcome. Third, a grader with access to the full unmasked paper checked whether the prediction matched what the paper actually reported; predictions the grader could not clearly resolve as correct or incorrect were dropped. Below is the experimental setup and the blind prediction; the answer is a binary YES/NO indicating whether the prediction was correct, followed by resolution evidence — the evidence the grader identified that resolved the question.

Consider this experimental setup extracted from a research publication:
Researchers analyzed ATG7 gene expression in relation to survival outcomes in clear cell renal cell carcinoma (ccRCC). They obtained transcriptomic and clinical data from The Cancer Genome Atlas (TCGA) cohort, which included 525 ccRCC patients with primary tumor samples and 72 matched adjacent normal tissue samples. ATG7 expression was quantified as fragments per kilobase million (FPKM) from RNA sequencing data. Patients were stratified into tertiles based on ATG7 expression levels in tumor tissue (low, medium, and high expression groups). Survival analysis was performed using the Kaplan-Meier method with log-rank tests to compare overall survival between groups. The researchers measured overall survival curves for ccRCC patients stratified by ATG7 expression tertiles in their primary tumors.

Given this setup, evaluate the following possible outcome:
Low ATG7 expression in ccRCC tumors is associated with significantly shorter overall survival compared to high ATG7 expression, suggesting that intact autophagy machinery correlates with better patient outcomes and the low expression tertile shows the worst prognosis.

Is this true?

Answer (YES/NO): YES